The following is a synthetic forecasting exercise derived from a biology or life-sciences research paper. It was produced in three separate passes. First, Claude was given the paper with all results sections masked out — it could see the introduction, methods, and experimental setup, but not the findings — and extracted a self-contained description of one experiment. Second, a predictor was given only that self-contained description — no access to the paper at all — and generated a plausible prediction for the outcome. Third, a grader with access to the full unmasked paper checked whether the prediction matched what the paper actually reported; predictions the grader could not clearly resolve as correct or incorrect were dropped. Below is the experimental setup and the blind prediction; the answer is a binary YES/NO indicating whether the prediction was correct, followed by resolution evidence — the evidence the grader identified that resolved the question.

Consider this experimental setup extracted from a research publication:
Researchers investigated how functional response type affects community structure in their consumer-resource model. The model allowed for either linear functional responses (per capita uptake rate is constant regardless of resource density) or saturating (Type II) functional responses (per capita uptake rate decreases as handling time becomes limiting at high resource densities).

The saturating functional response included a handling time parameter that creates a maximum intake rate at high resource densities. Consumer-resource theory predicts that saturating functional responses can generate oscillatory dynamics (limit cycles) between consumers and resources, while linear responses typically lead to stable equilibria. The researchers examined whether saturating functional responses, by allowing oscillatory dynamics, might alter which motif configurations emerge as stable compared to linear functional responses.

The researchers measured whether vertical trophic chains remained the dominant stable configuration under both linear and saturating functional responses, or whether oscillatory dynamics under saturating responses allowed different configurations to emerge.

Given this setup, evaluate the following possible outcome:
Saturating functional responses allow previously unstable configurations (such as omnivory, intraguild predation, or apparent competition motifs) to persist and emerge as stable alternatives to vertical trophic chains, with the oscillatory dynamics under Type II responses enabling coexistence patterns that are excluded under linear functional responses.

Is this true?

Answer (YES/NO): NO